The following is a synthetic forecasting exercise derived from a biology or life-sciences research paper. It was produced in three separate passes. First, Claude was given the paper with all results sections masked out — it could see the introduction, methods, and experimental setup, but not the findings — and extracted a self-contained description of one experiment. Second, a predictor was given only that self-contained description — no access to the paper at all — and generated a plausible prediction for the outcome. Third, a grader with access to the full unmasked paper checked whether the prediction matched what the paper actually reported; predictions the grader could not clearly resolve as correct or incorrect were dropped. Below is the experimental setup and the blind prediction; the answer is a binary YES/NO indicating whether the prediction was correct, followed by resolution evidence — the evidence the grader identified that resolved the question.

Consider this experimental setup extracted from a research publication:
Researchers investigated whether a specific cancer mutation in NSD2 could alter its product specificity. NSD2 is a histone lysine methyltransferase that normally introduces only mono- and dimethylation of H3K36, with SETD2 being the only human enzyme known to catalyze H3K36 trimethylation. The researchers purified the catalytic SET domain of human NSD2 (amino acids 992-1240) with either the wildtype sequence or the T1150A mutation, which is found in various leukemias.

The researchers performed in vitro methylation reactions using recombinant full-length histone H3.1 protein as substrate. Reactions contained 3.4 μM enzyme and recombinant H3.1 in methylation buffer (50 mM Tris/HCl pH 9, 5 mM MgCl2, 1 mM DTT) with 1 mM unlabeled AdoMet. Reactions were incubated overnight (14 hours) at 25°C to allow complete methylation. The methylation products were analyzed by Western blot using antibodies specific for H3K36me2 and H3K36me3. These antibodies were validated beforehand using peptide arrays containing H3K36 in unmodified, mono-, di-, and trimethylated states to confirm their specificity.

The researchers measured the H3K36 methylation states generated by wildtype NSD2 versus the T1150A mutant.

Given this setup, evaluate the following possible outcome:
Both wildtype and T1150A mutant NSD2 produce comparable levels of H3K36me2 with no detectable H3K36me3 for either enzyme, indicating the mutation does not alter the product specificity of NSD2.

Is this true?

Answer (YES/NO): NO